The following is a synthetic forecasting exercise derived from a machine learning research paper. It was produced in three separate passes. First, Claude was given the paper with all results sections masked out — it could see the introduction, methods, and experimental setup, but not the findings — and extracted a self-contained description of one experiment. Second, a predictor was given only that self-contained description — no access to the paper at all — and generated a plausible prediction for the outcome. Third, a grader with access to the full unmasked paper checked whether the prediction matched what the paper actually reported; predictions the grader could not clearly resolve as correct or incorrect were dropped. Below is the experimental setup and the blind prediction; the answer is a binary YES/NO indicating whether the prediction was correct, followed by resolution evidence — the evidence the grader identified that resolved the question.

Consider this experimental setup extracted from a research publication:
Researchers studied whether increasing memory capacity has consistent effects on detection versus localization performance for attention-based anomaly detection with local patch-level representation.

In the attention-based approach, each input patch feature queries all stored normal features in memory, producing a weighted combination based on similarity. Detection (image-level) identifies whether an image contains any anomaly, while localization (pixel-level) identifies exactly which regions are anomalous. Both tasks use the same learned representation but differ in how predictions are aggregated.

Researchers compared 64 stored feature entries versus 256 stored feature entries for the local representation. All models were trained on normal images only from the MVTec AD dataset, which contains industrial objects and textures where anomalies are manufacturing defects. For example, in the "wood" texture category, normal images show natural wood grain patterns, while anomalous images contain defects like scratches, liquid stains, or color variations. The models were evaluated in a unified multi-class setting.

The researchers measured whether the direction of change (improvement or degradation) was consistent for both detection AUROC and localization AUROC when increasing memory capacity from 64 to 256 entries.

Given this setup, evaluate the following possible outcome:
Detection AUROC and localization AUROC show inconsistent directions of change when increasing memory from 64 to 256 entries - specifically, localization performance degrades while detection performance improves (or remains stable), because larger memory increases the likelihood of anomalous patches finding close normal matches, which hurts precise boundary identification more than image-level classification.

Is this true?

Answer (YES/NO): NO